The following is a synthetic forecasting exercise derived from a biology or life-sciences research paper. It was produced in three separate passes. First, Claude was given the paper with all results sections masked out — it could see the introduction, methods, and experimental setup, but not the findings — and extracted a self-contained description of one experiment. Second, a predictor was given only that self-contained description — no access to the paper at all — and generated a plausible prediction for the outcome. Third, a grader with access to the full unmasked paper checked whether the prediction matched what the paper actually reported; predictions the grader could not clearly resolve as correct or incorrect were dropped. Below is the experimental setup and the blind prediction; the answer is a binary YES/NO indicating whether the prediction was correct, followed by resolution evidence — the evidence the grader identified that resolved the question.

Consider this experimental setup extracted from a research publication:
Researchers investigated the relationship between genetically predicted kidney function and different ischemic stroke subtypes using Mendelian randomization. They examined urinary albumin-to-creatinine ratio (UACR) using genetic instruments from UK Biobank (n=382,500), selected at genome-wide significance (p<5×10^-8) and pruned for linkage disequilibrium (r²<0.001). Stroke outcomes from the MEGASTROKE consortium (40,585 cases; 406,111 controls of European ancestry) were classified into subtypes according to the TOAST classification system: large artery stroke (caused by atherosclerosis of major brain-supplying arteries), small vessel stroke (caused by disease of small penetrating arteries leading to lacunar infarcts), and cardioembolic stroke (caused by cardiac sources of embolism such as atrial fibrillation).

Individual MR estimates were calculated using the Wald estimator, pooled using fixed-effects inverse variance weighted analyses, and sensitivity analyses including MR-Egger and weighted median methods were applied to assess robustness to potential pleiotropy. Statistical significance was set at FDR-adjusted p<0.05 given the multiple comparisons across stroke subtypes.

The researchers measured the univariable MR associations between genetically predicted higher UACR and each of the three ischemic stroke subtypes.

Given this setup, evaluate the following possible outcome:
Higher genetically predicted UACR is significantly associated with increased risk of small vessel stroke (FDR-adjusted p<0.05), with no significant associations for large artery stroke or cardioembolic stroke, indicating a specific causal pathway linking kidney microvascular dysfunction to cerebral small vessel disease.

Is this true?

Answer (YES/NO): NO